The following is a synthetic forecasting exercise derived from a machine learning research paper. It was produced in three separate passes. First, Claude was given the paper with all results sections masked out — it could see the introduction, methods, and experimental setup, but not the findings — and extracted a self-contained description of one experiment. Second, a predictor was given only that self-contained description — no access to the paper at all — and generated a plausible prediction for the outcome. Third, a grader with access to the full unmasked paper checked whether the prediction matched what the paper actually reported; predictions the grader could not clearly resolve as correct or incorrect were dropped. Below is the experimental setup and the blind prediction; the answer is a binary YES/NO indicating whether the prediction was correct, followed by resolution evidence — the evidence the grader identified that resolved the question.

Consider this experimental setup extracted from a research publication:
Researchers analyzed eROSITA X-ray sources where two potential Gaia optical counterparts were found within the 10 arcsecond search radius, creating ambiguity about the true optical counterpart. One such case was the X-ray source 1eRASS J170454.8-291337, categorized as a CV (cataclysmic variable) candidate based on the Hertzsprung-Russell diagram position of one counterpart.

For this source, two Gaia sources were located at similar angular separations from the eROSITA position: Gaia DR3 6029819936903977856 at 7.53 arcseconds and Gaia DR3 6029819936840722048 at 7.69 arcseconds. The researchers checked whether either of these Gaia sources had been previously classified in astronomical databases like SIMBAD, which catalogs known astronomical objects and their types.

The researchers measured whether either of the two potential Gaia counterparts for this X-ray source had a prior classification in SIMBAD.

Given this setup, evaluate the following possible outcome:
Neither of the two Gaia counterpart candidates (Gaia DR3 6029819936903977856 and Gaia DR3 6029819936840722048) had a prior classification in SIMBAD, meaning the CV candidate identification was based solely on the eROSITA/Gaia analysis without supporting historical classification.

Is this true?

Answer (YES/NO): NO